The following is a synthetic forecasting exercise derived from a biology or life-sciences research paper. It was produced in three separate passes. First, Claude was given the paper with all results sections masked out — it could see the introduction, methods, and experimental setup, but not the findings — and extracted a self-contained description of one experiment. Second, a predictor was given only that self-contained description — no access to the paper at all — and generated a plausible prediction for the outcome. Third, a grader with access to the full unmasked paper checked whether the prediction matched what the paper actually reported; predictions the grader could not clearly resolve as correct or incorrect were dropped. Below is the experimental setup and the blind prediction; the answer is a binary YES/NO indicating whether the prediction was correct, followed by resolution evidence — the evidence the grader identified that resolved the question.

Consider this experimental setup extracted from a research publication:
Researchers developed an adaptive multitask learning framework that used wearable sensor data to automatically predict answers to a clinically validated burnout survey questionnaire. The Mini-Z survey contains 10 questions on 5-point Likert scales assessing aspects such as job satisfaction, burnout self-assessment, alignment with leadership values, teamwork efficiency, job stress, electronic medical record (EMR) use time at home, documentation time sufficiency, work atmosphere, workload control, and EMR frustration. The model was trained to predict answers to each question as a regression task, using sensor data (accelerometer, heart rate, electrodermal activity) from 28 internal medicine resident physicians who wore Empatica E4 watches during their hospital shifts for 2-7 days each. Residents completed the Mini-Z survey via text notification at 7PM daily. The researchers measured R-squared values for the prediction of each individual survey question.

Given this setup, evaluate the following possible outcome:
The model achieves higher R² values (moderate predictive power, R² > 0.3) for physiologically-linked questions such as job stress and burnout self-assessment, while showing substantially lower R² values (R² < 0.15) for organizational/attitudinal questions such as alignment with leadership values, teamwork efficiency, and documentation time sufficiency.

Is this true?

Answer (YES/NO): NO